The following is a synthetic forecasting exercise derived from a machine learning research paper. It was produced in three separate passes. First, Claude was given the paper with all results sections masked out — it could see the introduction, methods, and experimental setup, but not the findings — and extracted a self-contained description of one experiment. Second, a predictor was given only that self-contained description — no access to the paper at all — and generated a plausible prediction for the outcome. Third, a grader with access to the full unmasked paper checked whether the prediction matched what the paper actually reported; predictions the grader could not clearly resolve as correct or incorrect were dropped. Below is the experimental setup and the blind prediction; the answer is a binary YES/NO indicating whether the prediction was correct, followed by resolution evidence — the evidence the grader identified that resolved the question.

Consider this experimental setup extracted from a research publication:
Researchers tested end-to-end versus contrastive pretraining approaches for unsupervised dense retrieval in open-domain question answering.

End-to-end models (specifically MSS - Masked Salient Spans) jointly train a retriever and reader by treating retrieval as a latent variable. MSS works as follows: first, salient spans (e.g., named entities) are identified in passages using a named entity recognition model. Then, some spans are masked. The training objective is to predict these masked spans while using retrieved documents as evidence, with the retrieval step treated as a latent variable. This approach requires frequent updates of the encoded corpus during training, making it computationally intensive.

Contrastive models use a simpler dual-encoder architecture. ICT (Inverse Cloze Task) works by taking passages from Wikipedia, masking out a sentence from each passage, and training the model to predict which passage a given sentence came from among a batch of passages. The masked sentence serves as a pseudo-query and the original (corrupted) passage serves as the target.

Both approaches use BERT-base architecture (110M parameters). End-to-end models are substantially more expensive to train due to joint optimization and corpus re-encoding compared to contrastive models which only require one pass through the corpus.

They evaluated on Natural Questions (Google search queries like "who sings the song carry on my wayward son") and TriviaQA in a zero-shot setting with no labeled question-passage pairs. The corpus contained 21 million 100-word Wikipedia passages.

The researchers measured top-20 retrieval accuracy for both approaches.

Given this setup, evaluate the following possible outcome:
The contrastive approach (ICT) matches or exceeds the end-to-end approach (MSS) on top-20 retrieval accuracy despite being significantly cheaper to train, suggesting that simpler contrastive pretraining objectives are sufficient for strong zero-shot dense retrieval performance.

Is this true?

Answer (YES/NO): NO